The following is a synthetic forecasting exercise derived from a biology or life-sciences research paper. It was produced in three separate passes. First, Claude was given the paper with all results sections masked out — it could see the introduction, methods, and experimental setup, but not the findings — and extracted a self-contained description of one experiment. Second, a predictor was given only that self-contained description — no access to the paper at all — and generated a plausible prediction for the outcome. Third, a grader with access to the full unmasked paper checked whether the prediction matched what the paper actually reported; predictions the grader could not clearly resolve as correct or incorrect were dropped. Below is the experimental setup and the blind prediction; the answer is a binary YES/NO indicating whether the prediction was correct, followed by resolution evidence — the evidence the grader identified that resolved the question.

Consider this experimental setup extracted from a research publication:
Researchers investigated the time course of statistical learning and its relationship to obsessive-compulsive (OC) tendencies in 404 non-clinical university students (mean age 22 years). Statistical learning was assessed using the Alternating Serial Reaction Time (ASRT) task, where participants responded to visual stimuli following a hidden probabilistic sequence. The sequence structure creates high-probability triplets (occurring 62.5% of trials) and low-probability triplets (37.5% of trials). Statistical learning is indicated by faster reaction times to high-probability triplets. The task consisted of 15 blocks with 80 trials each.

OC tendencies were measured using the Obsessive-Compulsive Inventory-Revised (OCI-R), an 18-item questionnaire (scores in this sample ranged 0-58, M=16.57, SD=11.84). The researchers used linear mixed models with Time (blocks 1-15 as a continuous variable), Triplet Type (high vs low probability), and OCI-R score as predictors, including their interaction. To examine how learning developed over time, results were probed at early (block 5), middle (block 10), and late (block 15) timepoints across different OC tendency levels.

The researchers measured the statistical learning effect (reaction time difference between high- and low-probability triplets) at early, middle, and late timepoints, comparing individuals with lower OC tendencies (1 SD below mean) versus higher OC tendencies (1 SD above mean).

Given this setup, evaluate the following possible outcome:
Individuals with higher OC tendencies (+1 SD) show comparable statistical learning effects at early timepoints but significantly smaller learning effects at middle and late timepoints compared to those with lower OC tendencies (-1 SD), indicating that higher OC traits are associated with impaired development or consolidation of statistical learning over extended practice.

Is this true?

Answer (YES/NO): NO